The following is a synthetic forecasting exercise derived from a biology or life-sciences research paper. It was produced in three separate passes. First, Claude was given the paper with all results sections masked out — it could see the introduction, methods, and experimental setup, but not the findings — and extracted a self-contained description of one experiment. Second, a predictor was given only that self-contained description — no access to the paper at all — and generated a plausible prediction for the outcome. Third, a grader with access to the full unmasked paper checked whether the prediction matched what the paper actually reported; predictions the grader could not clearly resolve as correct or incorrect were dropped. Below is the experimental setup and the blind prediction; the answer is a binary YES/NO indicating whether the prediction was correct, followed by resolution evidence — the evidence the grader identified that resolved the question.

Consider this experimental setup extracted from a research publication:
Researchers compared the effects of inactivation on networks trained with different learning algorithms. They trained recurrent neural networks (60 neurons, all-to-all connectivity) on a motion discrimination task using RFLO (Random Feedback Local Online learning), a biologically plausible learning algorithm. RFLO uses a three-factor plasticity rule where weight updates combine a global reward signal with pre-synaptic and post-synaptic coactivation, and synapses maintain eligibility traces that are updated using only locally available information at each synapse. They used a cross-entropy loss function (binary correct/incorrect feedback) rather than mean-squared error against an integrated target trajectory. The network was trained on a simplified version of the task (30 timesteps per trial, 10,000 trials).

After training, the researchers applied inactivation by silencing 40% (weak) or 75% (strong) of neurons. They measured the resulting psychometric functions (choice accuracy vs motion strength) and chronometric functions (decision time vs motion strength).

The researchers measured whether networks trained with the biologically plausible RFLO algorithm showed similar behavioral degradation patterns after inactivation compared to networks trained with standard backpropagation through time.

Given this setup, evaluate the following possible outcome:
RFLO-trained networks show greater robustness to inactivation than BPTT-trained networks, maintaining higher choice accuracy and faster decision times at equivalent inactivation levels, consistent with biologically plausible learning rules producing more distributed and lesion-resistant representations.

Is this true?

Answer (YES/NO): NO